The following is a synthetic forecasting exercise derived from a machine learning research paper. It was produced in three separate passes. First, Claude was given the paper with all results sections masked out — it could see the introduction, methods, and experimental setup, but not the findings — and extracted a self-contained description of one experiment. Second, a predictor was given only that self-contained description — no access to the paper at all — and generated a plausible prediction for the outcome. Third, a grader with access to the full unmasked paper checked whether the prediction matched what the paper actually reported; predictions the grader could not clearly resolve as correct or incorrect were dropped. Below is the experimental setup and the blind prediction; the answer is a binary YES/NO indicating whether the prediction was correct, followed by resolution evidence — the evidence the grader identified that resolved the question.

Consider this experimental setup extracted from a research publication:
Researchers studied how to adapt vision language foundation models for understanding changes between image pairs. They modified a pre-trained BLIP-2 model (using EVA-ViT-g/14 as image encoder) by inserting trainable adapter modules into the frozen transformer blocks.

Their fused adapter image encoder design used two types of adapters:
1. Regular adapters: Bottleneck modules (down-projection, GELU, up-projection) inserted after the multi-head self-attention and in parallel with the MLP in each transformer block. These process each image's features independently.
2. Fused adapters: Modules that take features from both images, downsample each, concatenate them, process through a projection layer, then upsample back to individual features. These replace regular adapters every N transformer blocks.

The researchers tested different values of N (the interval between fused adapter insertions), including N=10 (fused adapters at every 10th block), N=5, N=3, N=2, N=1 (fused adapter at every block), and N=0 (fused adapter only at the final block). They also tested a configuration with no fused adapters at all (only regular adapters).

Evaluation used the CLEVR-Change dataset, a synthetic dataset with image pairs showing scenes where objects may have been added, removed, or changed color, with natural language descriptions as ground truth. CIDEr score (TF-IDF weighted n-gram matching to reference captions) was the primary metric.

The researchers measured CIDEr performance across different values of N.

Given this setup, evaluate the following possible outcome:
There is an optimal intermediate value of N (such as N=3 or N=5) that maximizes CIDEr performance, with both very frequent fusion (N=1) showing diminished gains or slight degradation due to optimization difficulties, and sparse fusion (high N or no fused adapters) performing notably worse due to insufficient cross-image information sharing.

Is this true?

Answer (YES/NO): YES